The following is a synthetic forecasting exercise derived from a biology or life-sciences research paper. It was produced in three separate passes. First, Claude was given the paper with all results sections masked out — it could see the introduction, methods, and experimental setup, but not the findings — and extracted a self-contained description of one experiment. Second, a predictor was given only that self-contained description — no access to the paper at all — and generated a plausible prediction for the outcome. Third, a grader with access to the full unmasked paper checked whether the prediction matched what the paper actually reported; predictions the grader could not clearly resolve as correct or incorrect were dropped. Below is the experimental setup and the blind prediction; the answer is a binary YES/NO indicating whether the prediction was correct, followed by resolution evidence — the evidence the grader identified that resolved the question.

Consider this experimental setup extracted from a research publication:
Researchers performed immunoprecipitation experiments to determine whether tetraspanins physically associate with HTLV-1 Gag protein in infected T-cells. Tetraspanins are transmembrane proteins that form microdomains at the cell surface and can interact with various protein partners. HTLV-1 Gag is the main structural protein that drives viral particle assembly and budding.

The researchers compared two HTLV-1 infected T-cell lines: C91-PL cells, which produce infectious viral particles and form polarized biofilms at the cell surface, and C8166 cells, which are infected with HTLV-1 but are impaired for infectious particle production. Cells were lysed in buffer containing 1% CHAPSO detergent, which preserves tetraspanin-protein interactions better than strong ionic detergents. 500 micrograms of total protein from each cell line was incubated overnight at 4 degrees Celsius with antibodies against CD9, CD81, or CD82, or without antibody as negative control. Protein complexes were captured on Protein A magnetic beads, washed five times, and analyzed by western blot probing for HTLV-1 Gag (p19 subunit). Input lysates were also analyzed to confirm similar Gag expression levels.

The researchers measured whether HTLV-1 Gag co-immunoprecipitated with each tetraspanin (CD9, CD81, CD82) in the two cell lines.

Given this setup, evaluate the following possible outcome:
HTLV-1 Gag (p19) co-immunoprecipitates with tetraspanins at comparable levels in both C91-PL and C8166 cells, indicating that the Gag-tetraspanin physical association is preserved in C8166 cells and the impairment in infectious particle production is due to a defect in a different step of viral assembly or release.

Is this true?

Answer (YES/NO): NO